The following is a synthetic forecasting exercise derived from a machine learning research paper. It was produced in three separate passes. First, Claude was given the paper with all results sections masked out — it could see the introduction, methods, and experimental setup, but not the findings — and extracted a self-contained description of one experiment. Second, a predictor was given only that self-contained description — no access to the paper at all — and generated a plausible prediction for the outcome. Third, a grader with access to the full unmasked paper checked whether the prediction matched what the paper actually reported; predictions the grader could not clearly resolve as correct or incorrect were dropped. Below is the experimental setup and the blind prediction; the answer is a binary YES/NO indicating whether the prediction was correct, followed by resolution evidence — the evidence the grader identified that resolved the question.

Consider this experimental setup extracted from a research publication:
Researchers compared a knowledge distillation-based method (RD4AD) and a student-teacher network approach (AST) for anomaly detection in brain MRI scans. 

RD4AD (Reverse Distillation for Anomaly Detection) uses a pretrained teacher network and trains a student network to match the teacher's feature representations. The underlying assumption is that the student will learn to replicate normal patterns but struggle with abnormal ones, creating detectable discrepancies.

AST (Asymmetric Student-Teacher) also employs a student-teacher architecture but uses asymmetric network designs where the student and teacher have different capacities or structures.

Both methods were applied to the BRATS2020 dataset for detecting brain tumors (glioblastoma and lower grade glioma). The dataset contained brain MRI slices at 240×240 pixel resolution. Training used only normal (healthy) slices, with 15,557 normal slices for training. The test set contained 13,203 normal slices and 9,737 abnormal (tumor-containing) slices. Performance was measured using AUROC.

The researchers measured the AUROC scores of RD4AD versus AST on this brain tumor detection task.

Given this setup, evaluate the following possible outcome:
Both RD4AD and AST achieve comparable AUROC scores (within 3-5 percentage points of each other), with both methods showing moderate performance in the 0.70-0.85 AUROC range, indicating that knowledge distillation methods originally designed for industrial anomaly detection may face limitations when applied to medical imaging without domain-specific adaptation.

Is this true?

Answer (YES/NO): NO